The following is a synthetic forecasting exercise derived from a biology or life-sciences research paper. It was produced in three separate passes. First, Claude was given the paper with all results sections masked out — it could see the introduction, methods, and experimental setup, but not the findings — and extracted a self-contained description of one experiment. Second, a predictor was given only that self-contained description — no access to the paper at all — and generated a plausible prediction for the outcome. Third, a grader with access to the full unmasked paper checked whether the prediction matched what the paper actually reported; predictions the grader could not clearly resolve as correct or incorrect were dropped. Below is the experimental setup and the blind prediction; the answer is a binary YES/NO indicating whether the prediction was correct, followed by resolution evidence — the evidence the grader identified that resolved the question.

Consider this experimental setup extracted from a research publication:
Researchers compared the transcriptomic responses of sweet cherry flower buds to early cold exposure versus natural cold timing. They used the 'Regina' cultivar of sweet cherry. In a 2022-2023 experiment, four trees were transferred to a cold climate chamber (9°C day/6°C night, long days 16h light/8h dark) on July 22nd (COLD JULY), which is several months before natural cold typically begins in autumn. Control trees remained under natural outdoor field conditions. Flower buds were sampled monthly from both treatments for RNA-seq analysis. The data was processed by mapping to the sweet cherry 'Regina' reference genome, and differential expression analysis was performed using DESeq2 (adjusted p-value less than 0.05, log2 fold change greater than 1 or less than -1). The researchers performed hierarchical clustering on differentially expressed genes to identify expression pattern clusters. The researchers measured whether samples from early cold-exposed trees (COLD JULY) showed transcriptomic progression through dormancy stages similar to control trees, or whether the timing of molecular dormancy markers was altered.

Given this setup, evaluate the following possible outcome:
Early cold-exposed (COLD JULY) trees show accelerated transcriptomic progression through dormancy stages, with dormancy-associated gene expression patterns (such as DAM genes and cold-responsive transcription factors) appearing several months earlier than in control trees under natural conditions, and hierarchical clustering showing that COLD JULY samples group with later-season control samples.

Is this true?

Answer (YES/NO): YES